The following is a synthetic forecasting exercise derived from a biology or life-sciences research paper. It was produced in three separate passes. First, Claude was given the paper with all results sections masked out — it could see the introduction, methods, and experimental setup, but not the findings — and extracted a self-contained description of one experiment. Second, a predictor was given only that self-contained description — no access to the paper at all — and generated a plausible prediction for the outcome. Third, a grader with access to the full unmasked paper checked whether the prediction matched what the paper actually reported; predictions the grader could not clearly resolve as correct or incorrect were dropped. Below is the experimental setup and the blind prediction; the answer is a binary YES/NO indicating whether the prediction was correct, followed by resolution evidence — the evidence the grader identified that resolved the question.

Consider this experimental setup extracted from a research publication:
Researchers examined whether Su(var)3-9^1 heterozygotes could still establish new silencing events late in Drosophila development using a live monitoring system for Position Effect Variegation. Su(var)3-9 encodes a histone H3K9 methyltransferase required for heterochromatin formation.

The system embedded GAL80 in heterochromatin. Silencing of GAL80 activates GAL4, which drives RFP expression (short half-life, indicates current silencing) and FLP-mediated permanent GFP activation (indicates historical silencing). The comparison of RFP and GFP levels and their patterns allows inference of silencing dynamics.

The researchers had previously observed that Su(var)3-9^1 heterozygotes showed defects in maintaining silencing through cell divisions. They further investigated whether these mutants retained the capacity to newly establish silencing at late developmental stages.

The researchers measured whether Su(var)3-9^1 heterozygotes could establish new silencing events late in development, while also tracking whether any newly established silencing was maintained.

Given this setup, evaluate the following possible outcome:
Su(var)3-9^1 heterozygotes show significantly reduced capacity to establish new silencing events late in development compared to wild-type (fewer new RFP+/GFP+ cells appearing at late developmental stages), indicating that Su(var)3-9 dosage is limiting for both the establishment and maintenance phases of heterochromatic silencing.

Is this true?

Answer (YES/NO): NO